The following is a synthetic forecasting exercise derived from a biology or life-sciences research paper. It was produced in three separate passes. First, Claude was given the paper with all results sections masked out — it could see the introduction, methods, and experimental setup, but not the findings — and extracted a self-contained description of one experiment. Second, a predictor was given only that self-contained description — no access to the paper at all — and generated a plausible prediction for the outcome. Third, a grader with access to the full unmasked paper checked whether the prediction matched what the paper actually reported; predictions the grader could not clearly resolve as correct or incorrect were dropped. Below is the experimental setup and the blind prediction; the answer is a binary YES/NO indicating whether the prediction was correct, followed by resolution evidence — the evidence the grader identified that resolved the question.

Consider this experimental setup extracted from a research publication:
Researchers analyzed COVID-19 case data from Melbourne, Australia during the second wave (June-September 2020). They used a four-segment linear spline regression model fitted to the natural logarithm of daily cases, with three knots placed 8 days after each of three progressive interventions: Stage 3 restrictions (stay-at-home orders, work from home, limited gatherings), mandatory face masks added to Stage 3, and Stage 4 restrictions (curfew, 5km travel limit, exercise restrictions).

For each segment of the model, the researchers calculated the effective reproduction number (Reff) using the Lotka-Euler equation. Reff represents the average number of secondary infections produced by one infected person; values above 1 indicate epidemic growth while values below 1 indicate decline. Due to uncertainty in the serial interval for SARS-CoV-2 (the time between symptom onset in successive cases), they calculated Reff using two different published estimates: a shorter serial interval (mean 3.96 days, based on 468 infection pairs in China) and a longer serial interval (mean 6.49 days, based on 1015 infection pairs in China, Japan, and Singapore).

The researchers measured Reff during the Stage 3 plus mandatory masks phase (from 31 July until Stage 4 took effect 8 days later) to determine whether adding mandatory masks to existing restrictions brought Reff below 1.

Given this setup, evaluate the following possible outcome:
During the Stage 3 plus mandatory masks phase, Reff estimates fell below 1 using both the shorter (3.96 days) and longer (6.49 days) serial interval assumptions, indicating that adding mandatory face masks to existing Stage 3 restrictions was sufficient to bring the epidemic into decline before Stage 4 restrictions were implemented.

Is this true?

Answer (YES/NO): YES